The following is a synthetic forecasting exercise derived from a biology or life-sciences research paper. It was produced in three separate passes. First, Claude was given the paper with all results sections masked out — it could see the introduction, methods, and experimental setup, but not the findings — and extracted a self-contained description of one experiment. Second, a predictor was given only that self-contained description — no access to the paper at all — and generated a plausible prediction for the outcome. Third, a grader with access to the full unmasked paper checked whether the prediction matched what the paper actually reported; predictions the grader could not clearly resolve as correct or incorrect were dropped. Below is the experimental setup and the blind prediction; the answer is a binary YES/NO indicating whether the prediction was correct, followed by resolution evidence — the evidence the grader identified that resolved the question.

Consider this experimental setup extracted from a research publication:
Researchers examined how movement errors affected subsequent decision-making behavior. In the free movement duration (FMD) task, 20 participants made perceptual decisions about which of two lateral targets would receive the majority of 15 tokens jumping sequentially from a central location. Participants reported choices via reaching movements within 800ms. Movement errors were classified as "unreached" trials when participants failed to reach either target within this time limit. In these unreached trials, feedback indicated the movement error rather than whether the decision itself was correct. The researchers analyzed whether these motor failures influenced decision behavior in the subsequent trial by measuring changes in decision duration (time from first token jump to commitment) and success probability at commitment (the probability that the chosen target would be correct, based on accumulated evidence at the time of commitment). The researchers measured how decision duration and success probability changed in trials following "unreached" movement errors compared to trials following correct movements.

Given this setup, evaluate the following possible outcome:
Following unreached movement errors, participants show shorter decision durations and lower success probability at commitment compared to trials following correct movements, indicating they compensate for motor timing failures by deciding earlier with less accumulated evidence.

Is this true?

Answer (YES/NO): NO